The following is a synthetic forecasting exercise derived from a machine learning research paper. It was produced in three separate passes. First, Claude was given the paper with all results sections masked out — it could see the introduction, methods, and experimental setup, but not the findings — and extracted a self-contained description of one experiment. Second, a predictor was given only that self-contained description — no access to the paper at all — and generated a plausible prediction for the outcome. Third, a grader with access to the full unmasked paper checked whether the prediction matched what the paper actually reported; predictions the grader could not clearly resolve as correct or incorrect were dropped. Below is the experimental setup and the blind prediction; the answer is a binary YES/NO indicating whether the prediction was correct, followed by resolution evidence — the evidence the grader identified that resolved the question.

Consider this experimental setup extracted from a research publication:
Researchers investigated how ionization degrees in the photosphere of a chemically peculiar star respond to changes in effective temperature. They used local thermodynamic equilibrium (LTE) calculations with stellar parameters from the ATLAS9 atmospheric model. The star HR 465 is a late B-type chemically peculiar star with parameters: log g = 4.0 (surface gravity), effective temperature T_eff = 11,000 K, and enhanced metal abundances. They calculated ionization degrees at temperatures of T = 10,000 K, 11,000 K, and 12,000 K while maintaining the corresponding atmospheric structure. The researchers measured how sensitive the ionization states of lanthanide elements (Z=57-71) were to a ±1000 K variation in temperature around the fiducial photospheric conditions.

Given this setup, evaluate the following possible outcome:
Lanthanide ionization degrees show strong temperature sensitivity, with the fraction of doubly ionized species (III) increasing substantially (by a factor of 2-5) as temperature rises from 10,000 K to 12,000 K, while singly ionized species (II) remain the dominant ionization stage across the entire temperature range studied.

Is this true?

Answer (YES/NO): NO